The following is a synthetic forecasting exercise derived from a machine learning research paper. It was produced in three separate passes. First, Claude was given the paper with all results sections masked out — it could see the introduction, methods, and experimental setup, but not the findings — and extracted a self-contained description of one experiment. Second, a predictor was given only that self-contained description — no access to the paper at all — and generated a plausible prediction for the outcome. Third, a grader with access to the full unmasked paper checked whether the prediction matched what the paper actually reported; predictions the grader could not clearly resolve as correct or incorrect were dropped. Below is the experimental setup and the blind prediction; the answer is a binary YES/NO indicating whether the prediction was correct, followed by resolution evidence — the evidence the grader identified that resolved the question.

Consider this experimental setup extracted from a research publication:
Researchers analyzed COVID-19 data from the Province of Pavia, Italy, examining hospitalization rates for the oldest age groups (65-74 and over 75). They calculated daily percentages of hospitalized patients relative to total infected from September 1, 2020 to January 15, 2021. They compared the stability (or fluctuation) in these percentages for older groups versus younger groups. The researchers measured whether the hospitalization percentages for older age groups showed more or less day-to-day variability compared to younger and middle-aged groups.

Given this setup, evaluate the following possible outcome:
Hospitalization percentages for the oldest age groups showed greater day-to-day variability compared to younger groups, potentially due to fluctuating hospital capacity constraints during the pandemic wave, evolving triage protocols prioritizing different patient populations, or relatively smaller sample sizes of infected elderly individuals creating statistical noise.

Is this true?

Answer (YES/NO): YES